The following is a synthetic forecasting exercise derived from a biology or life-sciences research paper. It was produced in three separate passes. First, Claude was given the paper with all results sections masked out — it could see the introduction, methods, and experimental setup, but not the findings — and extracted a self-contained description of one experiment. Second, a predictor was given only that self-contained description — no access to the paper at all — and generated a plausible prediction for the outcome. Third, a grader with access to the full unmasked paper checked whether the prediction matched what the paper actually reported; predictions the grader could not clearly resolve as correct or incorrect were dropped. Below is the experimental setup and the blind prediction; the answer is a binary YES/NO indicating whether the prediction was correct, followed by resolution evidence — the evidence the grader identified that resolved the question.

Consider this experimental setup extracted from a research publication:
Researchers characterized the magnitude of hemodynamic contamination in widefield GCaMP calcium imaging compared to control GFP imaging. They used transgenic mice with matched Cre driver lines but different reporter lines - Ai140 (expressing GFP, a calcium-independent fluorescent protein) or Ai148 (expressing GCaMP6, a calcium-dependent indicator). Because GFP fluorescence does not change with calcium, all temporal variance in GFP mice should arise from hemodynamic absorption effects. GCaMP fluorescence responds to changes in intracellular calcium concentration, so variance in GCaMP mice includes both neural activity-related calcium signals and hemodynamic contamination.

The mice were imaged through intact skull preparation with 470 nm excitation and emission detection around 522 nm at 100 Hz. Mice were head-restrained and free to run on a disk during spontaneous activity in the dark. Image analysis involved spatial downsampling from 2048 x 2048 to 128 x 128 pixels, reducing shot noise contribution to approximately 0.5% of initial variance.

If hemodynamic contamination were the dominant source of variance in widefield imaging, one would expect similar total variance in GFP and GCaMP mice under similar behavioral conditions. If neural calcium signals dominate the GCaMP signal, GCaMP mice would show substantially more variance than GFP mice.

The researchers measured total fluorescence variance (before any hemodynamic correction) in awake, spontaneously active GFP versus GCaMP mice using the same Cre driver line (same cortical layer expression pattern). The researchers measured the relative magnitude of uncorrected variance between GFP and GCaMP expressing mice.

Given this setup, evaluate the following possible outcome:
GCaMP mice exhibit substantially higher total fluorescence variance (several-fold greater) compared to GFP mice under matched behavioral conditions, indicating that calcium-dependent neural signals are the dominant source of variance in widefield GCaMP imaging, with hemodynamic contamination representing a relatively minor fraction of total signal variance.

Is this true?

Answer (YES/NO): NO